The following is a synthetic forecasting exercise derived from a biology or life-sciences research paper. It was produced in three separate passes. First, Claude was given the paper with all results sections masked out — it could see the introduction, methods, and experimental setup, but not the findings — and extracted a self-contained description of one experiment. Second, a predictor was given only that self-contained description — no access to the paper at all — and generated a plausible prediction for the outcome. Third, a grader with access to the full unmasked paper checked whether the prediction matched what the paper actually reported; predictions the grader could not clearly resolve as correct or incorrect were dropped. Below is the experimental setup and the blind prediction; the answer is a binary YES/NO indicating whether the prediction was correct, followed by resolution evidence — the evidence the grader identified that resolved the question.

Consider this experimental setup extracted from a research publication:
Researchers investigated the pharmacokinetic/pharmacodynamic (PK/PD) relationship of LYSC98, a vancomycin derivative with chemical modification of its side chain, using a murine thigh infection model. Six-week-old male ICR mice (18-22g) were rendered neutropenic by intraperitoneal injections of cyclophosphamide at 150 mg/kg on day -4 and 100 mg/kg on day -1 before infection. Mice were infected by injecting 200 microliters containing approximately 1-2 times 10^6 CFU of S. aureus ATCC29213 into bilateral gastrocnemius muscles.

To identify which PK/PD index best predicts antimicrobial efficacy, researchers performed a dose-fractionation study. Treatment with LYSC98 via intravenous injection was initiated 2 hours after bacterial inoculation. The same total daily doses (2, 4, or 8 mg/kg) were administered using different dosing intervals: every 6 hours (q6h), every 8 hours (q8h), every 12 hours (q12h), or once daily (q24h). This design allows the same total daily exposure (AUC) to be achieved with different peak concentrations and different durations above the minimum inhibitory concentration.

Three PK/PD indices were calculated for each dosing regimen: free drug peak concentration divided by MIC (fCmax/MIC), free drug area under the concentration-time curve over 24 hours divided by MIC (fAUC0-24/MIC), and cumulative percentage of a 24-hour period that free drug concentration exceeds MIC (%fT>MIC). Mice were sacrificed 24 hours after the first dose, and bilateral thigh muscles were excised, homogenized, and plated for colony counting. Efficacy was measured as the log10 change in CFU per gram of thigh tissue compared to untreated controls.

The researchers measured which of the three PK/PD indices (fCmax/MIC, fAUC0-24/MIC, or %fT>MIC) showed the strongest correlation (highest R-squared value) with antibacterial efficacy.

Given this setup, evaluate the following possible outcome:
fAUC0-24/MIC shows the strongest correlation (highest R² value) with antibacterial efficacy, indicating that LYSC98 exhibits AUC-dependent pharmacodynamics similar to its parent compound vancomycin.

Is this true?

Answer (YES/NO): NO